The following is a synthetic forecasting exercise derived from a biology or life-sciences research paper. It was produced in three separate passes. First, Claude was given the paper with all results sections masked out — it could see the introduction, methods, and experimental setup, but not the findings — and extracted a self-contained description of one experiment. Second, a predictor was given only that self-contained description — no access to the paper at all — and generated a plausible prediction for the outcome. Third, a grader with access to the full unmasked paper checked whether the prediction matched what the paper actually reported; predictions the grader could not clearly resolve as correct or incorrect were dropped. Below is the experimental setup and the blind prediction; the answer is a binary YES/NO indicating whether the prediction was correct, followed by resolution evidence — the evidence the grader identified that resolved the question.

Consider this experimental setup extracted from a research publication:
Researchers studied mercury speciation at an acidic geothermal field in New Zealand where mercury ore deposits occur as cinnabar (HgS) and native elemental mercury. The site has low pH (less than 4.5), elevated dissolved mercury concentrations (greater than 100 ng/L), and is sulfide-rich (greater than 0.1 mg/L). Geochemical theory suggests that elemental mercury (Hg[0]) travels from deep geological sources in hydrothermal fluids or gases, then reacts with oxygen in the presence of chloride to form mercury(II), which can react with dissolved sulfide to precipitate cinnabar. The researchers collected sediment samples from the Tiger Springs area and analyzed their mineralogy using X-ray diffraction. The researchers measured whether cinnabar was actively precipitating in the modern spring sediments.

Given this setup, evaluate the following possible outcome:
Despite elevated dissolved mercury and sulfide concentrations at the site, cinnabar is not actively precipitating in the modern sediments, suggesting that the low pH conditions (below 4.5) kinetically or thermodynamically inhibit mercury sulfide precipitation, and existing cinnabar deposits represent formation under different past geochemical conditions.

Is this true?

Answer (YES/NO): NO